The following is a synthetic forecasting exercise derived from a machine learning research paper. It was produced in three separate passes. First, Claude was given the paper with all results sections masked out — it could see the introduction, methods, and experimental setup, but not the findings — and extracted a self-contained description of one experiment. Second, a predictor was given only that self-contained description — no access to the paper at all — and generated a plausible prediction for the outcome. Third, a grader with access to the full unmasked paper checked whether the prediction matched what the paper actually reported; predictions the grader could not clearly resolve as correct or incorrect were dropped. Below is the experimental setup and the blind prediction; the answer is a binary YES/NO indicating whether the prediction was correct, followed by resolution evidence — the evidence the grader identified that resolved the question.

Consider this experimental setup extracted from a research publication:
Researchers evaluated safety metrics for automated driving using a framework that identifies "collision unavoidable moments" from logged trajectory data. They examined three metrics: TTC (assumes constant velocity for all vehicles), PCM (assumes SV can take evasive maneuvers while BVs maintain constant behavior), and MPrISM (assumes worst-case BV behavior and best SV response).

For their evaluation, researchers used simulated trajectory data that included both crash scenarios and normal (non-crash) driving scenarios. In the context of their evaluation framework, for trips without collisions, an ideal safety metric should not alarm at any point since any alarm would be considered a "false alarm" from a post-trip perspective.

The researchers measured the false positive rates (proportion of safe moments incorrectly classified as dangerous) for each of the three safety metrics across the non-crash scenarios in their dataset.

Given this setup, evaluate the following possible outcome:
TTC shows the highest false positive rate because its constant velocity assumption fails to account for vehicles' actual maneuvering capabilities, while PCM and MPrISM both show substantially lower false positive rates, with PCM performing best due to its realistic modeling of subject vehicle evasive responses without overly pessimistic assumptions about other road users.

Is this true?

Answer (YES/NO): NO